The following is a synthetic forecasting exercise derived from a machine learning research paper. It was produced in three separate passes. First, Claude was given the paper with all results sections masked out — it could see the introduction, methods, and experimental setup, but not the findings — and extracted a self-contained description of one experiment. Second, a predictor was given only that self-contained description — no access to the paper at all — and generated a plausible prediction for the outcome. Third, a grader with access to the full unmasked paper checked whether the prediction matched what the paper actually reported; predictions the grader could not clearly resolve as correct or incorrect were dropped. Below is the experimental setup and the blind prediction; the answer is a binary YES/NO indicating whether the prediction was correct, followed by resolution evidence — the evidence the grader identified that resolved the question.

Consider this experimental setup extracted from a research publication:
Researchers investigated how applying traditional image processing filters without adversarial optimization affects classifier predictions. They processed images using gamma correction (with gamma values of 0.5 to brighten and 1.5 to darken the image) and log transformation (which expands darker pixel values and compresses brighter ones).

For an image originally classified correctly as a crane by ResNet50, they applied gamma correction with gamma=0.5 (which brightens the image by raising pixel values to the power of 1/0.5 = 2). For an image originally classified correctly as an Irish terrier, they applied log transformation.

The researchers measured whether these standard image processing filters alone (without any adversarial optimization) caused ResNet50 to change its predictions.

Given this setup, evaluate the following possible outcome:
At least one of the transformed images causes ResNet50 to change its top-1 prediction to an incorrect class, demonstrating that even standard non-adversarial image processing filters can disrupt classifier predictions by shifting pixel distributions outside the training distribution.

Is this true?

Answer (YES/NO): NO